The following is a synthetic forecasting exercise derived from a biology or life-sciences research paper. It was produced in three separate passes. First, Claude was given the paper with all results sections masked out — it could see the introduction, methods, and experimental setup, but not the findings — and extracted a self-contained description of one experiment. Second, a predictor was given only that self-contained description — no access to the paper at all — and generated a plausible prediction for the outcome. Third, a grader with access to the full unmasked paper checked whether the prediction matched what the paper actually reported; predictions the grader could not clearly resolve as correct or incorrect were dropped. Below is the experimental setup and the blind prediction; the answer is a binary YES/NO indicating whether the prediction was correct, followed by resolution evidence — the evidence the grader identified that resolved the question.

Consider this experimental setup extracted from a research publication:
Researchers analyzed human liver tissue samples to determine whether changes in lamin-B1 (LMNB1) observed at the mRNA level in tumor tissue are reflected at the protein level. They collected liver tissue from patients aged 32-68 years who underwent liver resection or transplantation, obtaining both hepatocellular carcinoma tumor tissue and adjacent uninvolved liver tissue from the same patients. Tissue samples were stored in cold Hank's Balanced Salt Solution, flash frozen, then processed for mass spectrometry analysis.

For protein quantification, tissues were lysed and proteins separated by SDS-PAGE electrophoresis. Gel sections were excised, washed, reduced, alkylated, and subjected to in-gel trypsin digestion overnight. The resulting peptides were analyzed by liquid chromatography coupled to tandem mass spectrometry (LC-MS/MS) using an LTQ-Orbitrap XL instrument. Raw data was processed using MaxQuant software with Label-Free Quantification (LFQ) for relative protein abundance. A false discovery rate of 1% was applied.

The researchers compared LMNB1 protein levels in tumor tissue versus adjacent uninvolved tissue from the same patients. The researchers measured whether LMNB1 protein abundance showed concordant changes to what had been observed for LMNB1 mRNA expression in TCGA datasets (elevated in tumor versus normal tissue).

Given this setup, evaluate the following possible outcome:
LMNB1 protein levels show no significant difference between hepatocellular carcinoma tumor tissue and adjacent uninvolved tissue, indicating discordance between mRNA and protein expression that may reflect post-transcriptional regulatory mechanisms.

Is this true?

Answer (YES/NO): NO